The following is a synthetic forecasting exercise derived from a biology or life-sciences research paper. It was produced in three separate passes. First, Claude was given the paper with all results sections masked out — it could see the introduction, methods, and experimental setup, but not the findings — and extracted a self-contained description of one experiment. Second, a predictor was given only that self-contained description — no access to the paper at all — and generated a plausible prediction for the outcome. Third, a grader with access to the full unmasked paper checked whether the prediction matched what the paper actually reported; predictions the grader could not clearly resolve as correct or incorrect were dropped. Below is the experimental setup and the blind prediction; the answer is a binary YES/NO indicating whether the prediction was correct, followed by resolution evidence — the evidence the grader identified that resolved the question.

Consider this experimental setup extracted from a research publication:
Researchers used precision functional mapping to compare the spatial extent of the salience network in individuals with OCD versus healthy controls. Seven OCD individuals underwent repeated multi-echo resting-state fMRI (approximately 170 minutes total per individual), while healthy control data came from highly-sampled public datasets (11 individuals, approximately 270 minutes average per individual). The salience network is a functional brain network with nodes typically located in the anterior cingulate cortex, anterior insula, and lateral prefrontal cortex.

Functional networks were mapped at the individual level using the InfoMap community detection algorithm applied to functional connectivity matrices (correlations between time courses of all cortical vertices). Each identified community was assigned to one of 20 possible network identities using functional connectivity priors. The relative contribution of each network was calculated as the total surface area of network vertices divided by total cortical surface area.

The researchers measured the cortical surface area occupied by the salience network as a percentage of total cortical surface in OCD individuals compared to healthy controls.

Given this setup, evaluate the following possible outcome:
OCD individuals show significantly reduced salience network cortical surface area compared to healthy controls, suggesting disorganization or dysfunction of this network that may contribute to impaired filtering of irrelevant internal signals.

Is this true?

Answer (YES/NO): NO